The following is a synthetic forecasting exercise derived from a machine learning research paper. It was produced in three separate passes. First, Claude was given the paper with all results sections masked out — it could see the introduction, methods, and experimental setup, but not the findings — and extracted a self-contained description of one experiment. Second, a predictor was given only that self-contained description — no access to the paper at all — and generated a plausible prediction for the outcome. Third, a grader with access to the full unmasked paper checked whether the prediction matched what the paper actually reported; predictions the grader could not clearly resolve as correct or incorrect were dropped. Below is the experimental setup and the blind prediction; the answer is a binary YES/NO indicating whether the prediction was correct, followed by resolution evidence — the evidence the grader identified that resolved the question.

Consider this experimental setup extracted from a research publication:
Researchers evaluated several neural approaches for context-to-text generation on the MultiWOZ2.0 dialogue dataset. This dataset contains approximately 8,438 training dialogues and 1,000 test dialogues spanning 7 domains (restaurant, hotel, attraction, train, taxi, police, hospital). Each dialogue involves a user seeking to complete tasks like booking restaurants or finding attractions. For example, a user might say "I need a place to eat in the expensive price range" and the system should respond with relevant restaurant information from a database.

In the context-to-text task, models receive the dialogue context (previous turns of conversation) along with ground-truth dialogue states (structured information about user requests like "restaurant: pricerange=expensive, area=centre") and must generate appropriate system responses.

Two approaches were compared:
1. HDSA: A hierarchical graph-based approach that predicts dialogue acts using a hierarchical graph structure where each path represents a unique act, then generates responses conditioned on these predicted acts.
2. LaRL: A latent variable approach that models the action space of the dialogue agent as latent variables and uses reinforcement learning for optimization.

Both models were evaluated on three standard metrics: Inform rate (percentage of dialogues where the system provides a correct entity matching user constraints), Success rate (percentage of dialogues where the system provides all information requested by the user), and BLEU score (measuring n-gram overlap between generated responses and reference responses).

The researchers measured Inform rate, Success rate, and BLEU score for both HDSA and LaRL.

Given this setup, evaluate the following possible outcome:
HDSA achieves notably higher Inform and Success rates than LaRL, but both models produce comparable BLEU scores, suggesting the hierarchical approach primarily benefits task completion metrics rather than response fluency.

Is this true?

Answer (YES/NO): NO